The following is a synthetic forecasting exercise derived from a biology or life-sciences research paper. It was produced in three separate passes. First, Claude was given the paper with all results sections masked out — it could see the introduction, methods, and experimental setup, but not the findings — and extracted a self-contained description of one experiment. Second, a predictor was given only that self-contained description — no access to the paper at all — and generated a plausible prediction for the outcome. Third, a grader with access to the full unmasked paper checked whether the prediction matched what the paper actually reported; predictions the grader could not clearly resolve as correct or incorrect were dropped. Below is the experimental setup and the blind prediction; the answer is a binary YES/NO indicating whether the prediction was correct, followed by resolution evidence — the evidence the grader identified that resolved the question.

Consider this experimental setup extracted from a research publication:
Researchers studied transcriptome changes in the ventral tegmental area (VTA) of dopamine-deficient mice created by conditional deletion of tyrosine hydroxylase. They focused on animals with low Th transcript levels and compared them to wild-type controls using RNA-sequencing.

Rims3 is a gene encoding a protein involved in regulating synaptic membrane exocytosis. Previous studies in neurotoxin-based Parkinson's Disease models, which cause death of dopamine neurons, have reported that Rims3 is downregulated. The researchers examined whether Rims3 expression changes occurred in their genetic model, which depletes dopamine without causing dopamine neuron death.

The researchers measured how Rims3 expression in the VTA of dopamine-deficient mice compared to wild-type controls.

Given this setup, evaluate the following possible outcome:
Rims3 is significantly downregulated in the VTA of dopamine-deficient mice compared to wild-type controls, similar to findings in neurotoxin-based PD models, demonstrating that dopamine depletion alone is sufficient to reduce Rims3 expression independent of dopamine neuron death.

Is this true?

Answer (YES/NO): NO